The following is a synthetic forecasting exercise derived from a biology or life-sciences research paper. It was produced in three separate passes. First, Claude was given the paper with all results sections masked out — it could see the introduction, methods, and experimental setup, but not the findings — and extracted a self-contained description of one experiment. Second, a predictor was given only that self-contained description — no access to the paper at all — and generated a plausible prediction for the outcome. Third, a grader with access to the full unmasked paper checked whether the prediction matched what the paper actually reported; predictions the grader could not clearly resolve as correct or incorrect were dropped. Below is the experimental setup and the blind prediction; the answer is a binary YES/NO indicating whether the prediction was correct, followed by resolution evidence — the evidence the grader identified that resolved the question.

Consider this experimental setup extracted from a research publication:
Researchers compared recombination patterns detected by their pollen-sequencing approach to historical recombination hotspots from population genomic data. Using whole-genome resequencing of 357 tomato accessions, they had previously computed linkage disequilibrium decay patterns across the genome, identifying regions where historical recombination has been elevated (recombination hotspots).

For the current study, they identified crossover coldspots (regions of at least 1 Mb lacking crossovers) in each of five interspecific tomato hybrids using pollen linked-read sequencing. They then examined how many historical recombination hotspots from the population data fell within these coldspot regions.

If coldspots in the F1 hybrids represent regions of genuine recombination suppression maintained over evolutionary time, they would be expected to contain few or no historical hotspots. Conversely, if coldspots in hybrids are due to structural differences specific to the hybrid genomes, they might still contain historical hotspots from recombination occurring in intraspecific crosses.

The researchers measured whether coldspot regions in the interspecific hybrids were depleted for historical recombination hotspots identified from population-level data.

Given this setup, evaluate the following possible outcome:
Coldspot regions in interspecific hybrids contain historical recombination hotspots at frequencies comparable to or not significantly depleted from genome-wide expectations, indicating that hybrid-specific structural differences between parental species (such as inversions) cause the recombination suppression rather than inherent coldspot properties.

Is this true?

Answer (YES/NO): NO